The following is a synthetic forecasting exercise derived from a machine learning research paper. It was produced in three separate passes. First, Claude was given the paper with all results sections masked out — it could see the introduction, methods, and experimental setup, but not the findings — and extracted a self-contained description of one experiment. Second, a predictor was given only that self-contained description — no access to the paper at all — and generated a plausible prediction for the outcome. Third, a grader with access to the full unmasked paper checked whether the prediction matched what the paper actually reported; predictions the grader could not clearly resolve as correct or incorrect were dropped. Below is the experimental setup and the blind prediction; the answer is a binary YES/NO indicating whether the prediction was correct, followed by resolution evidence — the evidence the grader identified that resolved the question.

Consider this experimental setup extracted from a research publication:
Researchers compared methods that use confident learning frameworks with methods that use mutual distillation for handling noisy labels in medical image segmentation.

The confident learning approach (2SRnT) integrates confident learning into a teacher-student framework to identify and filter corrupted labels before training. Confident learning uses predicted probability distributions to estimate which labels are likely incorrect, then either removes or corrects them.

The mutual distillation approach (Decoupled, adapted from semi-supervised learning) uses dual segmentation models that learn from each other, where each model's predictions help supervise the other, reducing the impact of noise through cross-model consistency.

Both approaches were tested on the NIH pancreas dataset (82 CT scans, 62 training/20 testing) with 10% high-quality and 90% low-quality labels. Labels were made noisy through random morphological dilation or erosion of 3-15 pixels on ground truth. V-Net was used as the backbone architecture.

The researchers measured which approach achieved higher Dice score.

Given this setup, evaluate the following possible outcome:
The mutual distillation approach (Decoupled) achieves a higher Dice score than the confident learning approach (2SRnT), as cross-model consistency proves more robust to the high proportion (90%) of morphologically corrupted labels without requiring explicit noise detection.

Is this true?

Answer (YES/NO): YES